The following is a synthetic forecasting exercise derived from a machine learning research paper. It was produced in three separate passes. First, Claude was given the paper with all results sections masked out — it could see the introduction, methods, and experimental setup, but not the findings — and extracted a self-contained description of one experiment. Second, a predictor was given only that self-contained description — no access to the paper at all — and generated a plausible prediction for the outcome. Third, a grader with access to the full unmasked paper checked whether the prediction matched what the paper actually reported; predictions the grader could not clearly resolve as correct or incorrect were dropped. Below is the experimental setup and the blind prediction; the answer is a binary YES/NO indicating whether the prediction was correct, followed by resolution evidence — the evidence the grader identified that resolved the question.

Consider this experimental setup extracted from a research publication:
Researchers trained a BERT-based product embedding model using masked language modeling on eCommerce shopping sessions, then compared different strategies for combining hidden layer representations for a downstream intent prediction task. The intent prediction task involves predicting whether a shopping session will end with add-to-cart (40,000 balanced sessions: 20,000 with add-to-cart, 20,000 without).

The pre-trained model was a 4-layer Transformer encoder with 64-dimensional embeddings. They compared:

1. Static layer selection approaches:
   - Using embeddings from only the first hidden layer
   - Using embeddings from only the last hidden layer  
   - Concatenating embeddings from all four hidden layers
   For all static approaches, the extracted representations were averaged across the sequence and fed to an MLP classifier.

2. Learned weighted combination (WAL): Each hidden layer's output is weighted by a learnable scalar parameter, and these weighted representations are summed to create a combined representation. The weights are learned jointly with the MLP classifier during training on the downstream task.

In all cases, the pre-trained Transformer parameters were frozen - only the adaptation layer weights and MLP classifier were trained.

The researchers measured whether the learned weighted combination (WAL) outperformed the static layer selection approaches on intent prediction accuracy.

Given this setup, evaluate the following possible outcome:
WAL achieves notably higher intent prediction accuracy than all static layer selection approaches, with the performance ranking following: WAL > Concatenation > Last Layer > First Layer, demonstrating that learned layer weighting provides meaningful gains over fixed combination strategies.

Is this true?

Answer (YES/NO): NO